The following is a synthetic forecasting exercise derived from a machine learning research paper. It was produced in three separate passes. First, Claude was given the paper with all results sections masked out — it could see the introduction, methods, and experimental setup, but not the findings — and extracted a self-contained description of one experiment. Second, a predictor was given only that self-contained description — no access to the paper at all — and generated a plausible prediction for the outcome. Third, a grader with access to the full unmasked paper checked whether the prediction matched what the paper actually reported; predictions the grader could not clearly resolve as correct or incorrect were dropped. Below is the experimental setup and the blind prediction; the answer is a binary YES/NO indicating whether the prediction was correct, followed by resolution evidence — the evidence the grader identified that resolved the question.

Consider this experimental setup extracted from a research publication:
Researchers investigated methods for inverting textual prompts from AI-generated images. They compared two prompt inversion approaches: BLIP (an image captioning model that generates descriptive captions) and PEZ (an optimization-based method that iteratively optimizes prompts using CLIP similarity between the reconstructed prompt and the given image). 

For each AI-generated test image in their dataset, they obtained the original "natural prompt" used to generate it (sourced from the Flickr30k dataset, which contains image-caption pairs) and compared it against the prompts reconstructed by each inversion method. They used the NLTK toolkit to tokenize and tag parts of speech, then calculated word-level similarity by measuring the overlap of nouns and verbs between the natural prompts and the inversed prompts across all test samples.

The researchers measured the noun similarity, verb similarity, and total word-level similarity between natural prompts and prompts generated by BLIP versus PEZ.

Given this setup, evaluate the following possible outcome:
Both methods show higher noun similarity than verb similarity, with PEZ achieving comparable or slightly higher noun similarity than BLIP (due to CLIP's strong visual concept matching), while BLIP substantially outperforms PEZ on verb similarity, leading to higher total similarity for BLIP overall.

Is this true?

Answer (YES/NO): NO